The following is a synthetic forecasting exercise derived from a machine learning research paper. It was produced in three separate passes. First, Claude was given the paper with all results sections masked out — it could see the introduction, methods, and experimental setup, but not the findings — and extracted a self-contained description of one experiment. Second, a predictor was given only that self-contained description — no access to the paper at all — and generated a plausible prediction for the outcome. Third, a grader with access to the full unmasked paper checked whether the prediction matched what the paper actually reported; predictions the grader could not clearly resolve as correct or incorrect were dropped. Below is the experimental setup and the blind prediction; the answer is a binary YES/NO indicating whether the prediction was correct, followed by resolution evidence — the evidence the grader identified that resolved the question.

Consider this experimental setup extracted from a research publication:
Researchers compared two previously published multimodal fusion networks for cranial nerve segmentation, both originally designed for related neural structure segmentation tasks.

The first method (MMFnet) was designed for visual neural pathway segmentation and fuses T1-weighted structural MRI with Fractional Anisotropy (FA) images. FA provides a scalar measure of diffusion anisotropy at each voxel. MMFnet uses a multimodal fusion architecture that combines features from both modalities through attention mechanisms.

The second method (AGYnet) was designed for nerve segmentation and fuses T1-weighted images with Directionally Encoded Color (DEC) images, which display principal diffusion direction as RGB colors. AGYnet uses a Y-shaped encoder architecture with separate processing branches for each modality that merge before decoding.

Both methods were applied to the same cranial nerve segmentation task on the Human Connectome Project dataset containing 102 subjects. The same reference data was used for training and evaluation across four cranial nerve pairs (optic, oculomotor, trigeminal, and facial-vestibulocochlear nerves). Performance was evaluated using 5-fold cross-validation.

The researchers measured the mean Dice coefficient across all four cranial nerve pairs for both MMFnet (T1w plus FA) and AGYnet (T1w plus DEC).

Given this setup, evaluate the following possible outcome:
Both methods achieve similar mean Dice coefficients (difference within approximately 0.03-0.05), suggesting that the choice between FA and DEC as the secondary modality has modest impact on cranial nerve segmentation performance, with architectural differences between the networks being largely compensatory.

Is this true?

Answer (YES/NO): NO